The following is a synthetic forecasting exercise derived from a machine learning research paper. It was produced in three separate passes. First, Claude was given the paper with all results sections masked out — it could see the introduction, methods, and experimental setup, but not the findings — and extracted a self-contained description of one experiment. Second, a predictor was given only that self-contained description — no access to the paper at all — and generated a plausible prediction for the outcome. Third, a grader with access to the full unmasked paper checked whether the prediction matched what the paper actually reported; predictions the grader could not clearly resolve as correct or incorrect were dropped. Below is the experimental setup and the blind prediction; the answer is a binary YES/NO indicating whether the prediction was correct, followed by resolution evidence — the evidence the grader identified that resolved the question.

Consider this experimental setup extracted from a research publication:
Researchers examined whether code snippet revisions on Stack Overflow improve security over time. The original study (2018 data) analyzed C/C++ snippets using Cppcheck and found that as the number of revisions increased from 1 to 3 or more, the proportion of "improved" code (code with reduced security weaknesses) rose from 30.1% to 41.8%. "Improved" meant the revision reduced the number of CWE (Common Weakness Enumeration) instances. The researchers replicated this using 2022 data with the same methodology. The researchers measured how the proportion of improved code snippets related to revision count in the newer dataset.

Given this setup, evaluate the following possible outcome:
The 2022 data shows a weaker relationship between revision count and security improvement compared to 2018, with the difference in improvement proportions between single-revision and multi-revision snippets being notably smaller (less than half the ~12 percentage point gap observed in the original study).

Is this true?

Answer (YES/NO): YES